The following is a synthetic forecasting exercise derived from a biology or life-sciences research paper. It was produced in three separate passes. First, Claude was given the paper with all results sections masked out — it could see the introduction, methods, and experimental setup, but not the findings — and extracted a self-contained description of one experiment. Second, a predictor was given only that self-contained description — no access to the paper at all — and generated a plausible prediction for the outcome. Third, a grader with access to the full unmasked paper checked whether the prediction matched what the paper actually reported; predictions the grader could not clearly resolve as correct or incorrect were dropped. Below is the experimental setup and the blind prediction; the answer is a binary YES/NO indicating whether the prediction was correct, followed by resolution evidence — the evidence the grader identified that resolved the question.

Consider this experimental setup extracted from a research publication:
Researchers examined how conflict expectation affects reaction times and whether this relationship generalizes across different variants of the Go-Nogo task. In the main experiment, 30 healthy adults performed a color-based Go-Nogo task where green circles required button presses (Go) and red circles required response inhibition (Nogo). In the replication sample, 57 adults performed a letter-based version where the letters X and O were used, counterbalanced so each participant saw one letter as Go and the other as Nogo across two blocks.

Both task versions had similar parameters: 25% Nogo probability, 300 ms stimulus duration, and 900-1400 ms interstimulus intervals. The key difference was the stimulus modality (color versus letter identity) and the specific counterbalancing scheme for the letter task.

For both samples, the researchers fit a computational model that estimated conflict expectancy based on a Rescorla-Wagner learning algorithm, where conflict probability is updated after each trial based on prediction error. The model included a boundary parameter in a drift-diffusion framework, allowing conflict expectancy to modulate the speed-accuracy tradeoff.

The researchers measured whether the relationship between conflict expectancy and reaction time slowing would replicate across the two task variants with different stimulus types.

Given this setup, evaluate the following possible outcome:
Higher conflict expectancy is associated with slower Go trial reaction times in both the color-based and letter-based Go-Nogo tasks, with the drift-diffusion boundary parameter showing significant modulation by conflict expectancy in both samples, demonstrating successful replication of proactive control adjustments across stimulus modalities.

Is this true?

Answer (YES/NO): YES